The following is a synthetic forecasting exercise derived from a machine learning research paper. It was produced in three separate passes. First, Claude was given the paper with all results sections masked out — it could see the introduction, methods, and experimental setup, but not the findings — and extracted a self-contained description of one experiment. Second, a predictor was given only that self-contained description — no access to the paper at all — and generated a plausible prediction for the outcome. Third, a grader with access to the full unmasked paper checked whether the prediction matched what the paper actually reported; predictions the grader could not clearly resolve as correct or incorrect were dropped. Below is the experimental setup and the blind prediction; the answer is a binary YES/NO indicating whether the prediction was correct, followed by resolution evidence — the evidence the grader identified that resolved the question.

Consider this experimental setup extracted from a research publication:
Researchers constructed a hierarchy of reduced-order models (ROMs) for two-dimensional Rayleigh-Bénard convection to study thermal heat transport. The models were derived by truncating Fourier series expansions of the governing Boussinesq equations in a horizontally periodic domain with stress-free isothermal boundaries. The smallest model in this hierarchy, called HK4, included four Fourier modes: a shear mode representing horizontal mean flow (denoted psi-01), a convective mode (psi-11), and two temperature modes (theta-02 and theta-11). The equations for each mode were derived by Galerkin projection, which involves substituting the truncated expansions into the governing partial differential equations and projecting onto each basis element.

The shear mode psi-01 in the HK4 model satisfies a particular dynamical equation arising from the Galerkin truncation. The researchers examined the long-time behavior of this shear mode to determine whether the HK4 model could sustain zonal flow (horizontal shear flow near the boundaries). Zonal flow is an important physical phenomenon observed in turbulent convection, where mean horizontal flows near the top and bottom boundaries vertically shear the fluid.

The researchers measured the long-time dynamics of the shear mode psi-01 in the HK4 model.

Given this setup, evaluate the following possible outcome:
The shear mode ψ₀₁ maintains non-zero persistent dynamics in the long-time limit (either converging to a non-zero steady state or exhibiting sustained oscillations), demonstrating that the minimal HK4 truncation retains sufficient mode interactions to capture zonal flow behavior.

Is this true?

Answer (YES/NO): NO